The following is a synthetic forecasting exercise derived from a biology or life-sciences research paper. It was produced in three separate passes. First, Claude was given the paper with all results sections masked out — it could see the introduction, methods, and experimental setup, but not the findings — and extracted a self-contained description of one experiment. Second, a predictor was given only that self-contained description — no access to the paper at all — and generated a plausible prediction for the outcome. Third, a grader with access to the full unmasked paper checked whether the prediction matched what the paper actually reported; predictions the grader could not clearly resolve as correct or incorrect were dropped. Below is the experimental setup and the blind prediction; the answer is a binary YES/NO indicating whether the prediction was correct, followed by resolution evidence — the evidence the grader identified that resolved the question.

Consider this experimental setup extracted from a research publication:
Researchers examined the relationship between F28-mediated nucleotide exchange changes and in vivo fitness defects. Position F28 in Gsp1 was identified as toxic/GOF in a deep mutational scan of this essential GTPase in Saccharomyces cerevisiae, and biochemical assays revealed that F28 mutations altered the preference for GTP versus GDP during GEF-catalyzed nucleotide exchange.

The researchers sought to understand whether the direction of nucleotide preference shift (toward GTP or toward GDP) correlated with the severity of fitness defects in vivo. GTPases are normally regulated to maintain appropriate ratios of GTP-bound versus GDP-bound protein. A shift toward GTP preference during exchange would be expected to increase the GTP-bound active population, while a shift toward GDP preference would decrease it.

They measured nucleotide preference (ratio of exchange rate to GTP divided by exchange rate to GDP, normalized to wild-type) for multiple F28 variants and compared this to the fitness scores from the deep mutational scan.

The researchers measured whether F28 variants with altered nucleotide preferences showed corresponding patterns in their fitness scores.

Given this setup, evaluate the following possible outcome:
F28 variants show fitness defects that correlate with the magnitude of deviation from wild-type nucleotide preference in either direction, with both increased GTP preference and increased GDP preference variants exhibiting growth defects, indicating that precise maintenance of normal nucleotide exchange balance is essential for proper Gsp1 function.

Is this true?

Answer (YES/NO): NO